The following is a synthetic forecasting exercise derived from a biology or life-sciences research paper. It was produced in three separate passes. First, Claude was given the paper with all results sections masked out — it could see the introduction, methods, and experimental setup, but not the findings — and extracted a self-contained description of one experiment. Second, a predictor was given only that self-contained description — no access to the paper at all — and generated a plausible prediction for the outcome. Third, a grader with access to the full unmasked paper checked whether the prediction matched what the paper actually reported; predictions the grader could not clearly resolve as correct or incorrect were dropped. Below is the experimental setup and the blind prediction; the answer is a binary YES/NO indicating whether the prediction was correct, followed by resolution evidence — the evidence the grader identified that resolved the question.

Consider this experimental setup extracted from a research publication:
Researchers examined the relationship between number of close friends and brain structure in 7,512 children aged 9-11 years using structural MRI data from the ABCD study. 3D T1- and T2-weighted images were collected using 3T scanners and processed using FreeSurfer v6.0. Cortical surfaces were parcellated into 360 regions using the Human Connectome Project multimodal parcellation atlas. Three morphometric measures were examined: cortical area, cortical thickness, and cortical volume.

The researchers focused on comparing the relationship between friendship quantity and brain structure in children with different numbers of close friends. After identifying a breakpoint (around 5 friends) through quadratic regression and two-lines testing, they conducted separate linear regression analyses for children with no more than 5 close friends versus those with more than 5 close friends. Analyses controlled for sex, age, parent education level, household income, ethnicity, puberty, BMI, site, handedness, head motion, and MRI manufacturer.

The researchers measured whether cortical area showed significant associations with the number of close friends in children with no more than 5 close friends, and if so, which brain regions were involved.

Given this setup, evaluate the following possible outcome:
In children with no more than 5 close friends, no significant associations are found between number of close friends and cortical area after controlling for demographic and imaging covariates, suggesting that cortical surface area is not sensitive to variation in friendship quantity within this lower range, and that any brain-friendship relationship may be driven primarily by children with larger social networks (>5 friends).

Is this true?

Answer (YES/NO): NO